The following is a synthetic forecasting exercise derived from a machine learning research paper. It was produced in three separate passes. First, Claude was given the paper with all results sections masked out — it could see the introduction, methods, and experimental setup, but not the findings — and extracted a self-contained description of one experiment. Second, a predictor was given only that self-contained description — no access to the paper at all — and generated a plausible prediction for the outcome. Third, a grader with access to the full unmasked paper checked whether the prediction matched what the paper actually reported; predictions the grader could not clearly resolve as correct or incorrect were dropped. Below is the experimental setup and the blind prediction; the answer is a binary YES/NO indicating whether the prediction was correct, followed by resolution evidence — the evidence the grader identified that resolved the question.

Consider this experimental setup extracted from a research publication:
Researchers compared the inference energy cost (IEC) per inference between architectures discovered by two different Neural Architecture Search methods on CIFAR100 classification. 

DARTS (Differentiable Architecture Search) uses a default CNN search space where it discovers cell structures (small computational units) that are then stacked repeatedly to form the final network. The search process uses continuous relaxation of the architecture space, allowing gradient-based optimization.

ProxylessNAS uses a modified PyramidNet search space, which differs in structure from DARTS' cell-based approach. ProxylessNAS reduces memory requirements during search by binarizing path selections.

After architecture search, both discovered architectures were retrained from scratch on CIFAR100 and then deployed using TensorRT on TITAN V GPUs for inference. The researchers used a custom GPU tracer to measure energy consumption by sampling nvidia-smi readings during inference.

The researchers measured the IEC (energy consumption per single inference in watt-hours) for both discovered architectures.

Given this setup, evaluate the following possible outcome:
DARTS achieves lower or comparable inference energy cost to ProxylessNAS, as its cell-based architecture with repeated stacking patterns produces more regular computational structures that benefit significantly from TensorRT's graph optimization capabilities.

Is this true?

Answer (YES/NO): NO